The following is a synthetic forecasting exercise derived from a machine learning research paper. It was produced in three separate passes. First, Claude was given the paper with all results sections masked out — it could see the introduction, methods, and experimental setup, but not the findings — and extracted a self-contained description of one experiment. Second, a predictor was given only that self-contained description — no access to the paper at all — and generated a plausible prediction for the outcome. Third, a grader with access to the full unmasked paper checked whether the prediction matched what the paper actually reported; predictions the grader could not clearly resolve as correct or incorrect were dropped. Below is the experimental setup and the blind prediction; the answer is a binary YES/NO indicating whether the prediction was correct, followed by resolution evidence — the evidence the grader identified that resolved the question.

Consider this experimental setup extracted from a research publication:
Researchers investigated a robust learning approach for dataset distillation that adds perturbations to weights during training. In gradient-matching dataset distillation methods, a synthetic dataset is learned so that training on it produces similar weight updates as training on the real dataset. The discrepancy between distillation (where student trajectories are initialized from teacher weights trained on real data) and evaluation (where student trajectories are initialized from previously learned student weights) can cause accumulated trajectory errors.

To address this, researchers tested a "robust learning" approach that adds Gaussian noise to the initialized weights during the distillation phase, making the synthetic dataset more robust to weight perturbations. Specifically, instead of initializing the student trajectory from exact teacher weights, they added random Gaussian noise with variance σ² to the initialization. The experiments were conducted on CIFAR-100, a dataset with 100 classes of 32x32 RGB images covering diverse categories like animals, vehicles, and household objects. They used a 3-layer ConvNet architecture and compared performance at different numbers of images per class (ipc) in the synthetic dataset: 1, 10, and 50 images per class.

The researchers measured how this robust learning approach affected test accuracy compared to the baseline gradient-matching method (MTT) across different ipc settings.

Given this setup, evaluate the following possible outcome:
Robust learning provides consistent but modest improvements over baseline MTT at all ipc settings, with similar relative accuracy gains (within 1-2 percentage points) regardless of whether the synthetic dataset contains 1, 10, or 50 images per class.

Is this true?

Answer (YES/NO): NO